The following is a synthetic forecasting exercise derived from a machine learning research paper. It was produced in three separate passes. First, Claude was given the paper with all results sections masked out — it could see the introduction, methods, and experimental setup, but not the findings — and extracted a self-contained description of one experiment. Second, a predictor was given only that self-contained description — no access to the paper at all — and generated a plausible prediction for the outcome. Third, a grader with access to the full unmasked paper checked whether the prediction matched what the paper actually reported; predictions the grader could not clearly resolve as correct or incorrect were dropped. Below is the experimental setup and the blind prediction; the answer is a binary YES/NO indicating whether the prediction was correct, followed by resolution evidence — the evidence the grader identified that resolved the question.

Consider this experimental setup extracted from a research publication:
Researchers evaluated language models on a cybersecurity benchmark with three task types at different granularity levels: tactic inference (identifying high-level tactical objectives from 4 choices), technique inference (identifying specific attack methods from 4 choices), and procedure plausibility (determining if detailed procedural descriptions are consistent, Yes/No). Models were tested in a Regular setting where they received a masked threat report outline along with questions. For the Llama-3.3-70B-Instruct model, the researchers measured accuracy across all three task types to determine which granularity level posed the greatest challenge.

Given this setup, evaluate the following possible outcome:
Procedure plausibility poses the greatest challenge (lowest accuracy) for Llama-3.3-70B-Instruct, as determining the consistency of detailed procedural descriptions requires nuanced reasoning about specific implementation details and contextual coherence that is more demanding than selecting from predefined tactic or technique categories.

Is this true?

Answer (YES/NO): NO